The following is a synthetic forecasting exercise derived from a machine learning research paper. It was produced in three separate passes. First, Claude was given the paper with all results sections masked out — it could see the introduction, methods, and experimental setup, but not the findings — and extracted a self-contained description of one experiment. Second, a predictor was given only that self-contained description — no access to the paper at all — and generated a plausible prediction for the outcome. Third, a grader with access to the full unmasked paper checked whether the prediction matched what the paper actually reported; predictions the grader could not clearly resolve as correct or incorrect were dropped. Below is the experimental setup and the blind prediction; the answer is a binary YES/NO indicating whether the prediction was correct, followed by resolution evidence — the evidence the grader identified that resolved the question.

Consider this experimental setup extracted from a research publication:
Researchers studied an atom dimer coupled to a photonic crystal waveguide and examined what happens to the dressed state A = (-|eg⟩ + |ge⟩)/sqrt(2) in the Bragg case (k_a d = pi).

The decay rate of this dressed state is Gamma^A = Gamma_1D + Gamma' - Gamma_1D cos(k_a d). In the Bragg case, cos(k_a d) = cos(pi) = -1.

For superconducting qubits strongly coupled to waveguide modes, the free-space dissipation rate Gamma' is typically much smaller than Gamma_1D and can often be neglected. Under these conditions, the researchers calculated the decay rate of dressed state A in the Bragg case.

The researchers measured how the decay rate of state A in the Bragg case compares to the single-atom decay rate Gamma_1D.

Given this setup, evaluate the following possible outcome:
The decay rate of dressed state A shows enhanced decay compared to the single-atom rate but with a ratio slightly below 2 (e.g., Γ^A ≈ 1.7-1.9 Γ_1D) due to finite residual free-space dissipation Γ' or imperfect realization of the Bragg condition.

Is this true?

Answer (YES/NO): NO